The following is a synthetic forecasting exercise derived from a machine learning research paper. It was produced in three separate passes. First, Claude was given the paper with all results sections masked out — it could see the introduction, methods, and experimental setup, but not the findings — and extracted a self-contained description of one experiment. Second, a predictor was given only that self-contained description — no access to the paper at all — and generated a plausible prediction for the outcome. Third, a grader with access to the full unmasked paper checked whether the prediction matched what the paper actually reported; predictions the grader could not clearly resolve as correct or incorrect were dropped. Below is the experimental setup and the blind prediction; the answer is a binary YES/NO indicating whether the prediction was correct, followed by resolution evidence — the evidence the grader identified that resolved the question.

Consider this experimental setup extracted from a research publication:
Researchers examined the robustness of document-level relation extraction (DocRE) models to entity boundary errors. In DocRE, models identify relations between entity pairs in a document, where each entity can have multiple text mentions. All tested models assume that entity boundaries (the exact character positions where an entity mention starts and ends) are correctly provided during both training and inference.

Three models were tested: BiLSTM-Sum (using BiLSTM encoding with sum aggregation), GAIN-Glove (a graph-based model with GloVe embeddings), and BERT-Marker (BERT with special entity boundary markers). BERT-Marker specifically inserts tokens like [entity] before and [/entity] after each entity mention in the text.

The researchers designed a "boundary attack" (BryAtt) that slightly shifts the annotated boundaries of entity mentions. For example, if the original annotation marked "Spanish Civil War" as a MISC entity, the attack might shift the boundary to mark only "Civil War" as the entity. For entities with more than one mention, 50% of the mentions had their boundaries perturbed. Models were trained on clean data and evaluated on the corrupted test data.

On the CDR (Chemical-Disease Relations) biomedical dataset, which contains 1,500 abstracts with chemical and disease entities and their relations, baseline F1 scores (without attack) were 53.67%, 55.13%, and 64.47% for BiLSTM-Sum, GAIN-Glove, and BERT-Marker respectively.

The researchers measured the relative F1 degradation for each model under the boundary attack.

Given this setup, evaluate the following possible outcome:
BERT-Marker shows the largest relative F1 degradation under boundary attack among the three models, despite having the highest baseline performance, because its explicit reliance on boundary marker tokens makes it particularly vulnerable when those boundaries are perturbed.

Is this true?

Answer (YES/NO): YES